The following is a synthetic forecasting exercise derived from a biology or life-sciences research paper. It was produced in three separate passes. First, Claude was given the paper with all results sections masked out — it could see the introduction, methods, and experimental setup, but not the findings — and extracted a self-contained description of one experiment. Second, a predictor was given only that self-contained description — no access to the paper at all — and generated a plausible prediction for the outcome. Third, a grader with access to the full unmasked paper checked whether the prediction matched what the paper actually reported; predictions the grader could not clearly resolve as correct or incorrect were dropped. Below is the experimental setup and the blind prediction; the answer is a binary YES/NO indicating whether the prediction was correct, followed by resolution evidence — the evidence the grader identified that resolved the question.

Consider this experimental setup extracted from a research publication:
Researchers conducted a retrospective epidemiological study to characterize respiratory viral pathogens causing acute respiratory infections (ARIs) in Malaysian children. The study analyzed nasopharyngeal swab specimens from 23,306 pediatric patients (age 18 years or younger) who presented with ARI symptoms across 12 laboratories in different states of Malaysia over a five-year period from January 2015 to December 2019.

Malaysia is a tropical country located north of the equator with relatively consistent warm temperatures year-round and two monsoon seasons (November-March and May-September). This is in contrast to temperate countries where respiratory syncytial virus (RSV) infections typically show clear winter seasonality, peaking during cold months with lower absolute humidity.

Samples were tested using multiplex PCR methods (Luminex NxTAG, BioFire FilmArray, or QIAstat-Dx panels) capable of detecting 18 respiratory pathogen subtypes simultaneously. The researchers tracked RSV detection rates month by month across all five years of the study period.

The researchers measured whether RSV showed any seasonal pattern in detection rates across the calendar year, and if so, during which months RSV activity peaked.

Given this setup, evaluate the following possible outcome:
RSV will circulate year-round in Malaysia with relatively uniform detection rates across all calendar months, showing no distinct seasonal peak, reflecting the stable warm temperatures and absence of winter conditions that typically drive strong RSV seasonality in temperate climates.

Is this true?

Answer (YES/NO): NO